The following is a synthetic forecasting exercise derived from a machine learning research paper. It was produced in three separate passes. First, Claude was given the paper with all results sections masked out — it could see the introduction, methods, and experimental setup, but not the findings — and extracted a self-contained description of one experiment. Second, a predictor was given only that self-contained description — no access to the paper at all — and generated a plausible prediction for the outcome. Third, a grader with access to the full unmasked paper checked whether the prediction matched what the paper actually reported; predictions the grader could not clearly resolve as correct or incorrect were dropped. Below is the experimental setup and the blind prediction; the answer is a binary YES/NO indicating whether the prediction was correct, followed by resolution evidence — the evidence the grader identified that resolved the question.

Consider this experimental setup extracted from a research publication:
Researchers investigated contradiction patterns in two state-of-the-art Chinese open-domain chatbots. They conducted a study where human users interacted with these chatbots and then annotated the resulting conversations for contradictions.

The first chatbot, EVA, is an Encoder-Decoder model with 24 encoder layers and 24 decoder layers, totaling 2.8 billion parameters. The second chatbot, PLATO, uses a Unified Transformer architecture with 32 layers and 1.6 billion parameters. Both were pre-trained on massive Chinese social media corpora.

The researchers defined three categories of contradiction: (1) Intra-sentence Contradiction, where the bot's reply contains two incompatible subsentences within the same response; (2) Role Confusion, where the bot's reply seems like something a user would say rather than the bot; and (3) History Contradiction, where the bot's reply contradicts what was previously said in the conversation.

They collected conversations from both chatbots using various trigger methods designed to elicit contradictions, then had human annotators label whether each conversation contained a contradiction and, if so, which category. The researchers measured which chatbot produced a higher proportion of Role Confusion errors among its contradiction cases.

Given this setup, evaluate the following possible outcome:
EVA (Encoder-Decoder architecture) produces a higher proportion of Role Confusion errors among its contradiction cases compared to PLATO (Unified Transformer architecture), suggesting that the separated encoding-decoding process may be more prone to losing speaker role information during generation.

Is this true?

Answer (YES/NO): NO